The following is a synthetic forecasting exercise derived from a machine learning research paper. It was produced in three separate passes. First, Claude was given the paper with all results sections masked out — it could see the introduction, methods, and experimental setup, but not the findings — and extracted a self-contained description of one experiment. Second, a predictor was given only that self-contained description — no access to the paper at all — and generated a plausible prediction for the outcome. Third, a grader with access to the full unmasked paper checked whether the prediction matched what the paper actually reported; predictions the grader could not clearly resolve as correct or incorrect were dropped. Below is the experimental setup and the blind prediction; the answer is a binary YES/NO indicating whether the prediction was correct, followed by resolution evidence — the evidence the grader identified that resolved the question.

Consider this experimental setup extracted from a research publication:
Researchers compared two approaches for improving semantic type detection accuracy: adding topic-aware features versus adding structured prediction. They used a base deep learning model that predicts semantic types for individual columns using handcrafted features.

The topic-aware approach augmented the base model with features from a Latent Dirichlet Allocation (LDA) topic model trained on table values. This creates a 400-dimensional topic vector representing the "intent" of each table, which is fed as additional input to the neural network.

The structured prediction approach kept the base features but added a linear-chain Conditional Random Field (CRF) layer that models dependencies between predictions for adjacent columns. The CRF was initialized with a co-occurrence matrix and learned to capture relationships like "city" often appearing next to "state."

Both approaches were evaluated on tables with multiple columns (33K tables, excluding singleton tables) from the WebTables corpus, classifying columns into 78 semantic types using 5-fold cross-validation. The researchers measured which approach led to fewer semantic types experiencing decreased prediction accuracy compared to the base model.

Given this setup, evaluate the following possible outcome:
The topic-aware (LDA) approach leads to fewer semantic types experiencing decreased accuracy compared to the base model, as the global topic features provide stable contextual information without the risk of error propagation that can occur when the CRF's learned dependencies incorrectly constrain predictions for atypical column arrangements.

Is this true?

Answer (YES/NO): NO